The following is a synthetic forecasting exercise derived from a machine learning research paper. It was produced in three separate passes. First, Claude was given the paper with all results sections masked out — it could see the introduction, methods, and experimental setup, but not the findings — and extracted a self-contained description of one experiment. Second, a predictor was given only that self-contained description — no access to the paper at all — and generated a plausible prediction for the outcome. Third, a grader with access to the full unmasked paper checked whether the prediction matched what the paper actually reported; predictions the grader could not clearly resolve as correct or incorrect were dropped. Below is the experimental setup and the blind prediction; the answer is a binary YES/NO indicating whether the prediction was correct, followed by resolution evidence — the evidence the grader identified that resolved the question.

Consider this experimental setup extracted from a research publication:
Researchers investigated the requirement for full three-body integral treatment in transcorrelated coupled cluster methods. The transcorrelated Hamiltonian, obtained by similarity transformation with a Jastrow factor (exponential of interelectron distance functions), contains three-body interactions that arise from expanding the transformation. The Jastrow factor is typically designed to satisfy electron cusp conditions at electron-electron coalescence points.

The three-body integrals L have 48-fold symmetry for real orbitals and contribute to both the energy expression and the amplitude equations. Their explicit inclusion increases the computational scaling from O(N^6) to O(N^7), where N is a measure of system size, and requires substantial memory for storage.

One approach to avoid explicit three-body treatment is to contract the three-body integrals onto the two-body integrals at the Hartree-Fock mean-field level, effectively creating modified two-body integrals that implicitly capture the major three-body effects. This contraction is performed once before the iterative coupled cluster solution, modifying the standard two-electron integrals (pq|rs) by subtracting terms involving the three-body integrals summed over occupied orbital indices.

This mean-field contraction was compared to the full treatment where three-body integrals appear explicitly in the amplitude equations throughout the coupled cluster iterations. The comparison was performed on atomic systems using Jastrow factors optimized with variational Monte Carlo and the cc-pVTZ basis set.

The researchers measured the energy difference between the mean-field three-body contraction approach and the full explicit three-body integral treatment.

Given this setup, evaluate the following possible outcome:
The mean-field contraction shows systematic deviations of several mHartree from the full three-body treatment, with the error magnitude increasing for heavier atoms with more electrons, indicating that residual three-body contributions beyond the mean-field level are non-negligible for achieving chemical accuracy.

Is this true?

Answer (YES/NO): NO